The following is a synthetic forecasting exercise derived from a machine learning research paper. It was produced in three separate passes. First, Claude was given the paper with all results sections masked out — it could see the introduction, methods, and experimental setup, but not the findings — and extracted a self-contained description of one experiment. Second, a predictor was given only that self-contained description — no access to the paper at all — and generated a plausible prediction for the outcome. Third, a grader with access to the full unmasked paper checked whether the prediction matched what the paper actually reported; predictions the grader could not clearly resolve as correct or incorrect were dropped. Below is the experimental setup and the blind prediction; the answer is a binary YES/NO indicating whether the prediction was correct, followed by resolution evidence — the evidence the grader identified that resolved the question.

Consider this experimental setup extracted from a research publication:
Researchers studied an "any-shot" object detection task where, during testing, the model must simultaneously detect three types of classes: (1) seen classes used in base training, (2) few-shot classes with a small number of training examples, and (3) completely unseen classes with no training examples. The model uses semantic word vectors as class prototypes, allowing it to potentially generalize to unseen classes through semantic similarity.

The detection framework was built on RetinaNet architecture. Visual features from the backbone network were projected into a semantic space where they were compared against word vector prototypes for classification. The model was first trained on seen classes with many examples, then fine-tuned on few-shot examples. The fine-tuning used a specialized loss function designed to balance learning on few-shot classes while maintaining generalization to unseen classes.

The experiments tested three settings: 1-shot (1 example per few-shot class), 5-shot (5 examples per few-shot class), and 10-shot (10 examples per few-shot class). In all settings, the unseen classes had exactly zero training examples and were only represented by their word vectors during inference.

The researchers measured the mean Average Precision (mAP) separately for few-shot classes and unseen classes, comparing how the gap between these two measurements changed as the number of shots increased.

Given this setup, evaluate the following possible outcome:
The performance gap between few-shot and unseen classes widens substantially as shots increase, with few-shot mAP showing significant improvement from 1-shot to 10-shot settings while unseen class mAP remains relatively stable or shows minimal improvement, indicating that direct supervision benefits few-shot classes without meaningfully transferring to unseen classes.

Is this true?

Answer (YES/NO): NO